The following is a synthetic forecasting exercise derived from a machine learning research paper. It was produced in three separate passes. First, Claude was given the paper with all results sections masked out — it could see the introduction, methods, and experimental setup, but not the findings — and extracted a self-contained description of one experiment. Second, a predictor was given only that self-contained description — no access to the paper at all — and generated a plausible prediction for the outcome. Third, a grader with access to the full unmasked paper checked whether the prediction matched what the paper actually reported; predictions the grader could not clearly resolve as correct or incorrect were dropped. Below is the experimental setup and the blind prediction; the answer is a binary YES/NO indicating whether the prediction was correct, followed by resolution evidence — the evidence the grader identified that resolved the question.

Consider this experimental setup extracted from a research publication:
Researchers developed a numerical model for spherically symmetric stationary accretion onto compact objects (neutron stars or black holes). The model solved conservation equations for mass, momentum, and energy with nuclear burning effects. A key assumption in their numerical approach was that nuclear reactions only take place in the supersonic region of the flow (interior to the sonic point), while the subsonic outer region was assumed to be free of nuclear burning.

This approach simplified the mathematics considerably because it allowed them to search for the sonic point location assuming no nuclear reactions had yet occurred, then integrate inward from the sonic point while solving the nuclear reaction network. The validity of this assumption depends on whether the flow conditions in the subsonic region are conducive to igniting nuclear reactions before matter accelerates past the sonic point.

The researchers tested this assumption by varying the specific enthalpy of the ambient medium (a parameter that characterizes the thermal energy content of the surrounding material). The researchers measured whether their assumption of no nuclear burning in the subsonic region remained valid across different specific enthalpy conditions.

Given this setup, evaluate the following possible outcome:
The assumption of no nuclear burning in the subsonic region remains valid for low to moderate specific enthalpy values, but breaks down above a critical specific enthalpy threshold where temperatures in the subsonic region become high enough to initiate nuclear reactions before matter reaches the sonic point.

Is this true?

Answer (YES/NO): YES